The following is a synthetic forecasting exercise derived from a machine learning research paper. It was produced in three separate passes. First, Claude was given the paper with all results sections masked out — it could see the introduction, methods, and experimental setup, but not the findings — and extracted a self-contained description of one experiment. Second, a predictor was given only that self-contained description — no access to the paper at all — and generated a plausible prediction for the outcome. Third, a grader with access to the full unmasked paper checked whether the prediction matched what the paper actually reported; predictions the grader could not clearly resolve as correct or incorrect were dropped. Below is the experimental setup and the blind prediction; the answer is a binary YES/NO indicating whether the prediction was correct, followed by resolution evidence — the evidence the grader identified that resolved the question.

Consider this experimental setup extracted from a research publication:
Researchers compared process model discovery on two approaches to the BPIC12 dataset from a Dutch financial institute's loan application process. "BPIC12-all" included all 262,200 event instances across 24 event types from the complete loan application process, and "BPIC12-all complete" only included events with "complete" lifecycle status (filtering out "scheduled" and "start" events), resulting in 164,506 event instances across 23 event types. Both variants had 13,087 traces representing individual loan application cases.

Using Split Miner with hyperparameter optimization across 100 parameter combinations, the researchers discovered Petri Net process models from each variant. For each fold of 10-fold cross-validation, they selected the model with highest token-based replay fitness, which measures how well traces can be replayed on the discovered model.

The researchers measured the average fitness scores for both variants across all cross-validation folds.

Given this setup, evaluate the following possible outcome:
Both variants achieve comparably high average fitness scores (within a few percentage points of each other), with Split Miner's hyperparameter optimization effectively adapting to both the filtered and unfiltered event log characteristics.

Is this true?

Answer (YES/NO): YES